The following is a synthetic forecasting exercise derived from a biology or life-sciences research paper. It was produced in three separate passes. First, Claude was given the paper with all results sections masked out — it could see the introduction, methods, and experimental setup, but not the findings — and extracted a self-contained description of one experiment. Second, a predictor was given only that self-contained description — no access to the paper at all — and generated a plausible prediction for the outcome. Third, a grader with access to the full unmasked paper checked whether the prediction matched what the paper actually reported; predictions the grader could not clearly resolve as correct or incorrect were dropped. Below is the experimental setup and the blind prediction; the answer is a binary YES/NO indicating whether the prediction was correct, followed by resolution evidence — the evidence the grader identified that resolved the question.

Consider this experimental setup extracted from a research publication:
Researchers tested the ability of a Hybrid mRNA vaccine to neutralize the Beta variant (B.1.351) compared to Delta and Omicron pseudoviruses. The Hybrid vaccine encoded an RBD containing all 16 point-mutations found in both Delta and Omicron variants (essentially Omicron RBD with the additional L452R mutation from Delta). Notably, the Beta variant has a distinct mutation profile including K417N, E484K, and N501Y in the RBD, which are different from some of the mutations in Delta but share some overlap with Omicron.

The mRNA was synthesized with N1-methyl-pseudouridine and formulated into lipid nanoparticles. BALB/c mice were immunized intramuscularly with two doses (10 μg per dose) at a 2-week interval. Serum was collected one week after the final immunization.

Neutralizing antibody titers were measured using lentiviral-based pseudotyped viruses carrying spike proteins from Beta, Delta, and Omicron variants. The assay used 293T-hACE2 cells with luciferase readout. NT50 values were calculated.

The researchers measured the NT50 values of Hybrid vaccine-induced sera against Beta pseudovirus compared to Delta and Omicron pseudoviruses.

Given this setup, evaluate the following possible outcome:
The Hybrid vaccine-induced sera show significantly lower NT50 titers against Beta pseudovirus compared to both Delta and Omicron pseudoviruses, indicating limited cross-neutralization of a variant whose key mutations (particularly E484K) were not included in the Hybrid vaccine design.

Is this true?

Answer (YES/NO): NO